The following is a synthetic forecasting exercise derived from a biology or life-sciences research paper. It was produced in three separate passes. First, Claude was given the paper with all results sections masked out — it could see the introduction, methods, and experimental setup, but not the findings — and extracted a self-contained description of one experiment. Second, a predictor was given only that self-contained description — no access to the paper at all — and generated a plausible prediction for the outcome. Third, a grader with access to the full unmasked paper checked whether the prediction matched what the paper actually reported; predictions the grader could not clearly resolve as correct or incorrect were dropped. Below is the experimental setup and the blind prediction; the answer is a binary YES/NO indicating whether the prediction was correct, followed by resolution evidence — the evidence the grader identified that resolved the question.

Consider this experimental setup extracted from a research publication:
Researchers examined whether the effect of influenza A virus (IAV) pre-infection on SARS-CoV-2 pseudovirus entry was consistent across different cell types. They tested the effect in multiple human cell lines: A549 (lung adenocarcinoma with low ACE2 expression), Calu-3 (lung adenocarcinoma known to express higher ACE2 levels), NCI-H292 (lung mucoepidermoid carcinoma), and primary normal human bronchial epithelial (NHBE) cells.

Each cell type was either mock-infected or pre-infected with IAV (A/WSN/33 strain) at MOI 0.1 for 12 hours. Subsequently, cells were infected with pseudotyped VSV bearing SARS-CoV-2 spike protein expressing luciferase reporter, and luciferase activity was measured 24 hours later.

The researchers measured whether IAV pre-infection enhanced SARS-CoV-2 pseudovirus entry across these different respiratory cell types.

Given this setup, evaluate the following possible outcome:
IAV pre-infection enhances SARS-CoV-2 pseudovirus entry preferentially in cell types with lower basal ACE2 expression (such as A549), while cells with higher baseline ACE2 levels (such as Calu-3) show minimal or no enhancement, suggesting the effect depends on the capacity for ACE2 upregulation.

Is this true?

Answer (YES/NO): NO